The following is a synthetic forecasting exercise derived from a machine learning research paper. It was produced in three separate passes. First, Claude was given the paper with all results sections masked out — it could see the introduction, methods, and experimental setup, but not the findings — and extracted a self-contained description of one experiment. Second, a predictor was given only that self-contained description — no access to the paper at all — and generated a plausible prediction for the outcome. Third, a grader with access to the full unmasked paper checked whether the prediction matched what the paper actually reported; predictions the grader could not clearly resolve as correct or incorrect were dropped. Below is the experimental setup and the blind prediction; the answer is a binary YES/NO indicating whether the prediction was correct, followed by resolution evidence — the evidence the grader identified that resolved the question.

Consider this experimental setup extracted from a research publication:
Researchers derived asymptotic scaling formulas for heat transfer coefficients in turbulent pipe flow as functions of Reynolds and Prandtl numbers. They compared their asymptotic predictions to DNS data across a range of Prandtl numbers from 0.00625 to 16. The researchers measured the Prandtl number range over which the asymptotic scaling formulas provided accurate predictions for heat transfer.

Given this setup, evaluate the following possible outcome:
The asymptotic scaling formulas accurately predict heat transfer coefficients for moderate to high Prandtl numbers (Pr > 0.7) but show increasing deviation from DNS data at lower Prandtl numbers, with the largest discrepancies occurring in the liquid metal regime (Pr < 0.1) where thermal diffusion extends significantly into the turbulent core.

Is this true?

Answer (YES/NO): NO